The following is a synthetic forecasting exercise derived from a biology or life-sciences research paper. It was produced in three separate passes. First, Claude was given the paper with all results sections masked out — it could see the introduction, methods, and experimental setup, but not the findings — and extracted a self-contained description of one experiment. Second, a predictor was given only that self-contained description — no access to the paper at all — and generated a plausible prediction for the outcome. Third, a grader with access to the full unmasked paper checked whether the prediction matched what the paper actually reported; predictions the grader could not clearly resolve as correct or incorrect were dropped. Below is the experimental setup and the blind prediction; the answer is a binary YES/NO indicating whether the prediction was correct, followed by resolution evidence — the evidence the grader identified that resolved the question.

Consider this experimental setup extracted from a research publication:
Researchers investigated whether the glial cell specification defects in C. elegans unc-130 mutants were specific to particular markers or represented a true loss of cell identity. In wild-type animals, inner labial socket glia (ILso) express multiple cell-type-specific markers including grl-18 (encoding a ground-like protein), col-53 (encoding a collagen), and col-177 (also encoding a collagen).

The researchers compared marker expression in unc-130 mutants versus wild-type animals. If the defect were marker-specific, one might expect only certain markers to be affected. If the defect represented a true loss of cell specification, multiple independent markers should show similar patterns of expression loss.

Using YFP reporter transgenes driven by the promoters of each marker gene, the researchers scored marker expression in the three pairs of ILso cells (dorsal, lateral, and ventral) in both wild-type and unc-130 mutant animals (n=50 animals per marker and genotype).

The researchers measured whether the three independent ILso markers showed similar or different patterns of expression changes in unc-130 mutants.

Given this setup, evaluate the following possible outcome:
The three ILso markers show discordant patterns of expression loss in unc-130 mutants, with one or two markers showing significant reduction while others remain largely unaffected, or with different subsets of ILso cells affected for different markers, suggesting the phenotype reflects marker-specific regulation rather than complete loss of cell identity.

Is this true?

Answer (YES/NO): NO